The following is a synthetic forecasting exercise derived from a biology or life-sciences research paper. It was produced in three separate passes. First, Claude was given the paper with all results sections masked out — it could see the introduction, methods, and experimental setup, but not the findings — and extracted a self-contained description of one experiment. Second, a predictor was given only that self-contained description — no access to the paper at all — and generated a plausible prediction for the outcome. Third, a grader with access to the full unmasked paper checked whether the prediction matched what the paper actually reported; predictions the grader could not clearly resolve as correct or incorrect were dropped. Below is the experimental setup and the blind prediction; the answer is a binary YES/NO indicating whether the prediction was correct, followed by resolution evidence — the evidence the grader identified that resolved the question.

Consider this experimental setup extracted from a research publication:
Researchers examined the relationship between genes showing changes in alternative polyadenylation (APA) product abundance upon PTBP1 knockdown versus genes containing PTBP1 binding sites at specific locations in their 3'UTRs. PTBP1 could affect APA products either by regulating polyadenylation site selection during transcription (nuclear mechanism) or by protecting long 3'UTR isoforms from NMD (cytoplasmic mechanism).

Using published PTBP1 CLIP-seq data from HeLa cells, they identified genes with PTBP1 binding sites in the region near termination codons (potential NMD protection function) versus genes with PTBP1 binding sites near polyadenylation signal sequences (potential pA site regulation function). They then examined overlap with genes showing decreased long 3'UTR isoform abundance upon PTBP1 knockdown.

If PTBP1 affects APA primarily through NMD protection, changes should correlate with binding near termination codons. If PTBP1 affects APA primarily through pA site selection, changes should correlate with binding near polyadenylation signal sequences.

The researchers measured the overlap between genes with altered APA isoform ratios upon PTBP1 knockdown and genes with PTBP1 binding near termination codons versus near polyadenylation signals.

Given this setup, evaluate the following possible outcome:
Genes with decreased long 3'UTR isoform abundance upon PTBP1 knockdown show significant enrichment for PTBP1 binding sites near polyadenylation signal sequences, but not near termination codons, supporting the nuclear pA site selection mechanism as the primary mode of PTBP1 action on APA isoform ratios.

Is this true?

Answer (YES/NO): NO